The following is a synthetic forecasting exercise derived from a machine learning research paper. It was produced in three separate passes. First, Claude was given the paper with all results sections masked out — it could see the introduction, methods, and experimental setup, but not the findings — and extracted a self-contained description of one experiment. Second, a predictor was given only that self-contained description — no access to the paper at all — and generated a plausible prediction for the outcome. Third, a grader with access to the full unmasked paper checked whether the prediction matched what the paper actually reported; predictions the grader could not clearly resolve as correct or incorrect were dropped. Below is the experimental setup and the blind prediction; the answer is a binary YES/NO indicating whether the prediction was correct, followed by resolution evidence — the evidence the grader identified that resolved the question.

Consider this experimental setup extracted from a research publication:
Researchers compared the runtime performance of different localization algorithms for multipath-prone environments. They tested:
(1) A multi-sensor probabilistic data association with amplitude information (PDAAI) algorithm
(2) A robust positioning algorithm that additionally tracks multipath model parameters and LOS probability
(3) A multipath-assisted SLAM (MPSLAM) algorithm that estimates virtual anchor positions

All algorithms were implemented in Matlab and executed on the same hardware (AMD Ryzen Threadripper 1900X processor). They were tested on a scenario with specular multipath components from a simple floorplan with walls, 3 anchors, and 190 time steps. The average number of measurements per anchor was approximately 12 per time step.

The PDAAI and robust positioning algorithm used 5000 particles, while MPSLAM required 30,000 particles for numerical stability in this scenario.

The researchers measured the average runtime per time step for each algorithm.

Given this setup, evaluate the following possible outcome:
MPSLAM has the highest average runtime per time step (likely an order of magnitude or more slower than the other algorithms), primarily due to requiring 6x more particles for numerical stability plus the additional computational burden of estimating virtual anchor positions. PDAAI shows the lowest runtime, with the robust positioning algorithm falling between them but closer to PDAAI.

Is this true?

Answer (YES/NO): YES